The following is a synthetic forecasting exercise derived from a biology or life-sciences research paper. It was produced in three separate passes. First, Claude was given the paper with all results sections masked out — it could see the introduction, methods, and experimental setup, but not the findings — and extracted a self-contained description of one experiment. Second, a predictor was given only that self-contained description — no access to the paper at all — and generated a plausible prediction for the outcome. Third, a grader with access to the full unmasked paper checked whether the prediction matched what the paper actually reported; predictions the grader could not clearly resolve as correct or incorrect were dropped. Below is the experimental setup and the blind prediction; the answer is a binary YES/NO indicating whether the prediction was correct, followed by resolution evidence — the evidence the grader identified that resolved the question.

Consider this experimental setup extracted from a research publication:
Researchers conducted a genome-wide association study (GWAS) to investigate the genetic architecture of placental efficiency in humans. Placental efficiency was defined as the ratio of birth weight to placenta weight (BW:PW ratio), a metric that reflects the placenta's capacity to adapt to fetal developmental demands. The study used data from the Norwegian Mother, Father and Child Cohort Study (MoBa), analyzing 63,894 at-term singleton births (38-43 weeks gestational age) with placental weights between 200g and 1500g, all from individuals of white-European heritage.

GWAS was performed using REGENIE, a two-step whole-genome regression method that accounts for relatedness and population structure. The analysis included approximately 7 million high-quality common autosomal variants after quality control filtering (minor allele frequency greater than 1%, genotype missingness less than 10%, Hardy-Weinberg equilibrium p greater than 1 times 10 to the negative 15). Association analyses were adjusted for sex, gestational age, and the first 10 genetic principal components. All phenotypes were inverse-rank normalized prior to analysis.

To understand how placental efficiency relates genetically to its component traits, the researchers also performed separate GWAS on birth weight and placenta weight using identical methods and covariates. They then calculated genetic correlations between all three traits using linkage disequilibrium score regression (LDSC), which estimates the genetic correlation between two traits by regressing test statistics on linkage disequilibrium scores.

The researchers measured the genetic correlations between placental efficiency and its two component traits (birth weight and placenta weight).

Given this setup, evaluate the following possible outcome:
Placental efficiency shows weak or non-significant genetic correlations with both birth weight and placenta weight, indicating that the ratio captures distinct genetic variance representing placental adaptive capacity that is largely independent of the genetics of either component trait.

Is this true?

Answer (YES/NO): NO